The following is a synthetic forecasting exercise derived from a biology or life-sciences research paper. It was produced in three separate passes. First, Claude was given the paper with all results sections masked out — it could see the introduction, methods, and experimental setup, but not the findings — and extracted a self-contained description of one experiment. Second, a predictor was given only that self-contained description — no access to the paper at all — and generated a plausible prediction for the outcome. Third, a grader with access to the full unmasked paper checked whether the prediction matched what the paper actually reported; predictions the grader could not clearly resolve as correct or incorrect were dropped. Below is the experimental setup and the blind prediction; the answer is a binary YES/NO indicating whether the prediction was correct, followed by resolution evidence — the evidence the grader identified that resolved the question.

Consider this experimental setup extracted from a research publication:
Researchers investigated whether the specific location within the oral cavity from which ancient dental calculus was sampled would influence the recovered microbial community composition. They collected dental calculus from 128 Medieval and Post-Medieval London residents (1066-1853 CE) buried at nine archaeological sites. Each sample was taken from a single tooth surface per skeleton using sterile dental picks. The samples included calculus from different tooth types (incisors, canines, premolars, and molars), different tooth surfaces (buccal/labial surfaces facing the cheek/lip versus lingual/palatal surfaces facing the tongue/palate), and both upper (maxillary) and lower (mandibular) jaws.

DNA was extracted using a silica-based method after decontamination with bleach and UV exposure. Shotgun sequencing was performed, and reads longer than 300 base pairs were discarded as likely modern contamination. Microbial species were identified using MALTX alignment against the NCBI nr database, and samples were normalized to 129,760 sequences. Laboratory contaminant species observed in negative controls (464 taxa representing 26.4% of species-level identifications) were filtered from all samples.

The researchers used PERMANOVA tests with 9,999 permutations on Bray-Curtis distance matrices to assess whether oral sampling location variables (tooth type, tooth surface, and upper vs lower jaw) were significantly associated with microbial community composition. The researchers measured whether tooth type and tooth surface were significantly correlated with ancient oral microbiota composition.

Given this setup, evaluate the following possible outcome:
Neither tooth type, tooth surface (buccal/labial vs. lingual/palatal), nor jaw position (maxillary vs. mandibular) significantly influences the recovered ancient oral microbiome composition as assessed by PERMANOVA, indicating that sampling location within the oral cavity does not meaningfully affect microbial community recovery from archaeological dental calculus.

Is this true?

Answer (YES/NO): NO